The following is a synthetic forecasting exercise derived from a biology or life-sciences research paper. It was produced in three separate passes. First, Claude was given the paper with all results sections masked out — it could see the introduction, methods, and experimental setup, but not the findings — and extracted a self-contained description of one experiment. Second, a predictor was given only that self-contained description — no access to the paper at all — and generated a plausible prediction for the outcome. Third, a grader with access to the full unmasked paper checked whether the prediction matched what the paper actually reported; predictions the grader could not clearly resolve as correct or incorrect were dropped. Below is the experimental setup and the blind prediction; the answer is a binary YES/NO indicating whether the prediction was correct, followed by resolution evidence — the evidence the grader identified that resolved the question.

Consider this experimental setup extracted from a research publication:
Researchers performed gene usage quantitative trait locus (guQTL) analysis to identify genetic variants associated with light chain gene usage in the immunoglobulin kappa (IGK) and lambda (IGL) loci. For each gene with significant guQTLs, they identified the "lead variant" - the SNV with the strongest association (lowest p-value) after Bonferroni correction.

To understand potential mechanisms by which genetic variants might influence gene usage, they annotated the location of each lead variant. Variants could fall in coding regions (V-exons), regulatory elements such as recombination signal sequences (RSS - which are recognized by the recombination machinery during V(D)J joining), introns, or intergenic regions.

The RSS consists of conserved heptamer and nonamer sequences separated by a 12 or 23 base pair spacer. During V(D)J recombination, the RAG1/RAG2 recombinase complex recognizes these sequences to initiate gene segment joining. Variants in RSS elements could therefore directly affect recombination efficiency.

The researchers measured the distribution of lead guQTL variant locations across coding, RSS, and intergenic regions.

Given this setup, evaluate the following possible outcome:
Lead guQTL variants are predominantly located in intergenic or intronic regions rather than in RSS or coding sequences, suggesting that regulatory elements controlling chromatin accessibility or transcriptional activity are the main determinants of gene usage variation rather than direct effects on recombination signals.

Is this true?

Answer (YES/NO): YES